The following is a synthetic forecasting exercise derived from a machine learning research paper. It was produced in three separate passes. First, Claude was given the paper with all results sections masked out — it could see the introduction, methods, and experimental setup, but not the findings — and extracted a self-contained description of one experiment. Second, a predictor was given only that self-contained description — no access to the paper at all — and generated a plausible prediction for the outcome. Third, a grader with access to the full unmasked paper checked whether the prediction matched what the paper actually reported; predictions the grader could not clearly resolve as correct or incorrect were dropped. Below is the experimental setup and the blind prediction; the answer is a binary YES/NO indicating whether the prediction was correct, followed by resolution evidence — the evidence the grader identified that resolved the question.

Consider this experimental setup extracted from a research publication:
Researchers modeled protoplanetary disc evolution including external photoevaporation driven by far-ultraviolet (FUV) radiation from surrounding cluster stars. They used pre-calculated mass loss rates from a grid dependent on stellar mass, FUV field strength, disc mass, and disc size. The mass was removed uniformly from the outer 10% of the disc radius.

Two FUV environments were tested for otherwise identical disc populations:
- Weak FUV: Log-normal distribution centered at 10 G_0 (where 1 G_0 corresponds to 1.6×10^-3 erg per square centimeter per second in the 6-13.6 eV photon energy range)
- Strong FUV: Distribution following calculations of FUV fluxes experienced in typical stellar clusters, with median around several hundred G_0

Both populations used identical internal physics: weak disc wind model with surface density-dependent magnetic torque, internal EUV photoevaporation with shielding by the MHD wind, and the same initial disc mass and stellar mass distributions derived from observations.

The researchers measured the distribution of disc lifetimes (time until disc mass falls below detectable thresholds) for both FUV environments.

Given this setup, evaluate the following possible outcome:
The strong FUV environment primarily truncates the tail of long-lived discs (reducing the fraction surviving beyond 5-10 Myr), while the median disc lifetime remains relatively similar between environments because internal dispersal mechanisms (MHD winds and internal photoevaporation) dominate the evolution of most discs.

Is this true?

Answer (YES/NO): NO